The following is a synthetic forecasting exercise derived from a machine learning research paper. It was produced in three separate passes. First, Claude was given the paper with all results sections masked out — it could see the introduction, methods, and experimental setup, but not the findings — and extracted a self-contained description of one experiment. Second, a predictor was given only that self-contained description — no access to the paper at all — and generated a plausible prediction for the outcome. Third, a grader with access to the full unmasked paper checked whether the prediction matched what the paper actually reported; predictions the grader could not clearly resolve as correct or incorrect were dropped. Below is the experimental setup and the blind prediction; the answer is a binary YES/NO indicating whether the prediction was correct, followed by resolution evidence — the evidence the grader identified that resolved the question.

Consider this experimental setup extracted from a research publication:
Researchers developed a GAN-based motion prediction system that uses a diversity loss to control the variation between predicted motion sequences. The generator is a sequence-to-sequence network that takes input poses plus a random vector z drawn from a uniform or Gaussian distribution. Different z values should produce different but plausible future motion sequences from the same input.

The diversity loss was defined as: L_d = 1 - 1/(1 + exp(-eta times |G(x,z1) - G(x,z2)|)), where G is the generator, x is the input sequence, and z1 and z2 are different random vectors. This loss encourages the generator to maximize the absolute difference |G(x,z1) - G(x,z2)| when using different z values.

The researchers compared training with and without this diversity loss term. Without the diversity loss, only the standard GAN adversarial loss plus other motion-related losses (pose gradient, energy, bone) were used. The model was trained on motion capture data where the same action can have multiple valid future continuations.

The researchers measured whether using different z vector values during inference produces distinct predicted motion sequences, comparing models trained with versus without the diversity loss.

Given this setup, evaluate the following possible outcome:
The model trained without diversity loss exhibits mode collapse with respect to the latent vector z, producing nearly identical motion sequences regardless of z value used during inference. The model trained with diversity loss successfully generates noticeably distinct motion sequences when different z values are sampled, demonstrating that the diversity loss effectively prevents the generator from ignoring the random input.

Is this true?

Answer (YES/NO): YES